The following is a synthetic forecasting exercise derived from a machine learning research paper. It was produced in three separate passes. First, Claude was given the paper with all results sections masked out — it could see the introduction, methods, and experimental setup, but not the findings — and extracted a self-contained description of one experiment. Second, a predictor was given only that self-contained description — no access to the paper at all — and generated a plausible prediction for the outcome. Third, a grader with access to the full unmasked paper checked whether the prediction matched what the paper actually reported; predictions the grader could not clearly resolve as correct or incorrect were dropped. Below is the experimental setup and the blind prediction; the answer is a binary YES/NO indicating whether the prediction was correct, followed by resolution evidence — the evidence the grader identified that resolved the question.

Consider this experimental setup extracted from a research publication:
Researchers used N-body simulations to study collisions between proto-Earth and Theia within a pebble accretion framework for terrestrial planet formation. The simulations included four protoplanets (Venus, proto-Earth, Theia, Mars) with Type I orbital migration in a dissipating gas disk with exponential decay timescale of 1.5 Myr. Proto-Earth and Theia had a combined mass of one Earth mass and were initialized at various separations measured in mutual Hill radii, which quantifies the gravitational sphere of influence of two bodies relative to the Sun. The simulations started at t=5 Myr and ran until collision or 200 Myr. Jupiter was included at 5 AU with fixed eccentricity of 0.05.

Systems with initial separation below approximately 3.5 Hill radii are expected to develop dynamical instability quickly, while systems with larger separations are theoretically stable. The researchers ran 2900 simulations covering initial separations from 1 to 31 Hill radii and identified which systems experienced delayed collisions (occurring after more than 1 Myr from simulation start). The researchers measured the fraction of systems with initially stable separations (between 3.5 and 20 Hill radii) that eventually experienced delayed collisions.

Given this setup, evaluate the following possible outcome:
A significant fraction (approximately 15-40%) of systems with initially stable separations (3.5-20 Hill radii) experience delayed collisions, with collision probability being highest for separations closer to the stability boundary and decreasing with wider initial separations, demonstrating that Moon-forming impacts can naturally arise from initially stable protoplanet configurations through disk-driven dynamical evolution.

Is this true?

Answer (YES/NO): NO